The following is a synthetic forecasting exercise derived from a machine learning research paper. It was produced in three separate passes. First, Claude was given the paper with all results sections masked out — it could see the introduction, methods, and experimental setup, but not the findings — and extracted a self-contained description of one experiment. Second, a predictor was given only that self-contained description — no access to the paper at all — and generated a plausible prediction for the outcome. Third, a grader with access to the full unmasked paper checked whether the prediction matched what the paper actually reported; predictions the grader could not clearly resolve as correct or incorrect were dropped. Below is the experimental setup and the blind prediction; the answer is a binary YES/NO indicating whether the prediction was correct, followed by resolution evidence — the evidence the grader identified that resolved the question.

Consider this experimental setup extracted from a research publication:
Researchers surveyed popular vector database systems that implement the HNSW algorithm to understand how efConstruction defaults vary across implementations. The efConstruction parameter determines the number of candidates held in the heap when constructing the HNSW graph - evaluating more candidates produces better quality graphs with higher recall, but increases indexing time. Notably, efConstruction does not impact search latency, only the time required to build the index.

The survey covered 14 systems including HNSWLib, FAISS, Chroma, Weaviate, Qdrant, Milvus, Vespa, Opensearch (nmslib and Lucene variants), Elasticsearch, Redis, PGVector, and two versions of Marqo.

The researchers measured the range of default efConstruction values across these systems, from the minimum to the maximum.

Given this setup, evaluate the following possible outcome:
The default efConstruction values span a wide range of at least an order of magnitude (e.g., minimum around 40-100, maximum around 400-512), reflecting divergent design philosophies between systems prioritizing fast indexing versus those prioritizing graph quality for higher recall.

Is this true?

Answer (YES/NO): YES